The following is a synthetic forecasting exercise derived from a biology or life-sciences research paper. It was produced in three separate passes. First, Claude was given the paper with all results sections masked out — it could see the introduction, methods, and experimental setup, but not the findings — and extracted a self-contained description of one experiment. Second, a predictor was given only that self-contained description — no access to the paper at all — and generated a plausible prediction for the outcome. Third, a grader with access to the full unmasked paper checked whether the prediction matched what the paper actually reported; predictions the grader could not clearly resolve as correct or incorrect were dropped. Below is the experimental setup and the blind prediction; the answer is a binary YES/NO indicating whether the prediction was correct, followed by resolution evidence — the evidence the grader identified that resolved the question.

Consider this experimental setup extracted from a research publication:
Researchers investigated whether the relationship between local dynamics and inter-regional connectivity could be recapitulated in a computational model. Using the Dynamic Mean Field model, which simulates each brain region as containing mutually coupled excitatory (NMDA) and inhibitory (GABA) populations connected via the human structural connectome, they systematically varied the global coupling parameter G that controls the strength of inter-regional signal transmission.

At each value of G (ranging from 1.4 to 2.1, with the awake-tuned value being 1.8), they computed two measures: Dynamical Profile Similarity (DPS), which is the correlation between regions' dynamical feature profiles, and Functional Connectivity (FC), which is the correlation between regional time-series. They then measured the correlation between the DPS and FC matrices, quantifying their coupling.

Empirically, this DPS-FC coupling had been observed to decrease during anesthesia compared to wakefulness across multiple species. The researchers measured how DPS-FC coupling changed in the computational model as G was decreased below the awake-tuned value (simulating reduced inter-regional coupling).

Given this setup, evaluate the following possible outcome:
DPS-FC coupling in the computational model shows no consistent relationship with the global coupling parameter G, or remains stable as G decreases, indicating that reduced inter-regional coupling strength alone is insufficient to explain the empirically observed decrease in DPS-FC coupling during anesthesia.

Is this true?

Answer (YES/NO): NO